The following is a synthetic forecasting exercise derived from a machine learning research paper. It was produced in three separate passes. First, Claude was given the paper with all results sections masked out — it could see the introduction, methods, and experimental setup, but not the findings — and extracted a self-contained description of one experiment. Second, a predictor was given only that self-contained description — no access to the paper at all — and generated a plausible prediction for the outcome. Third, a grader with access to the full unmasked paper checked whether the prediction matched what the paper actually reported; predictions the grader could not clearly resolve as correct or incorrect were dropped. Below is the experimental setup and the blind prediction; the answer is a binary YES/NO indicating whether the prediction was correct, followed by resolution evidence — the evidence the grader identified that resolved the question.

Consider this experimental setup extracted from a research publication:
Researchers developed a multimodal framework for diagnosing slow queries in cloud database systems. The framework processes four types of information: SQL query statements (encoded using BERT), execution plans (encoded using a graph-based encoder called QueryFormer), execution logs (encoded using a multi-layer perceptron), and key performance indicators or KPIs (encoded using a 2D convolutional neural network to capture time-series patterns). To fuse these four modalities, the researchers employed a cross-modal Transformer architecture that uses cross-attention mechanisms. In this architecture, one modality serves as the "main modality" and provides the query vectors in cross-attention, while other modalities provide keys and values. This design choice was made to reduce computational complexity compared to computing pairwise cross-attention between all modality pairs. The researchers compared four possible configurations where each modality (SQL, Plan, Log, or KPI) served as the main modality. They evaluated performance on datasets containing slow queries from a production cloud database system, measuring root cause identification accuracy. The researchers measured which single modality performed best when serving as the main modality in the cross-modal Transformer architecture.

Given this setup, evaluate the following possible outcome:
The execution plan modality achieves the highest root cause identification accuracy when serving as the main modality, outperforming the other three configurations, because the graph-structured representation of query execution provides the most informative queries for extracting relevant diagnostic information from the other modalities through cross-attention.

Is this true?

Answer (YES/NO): NO